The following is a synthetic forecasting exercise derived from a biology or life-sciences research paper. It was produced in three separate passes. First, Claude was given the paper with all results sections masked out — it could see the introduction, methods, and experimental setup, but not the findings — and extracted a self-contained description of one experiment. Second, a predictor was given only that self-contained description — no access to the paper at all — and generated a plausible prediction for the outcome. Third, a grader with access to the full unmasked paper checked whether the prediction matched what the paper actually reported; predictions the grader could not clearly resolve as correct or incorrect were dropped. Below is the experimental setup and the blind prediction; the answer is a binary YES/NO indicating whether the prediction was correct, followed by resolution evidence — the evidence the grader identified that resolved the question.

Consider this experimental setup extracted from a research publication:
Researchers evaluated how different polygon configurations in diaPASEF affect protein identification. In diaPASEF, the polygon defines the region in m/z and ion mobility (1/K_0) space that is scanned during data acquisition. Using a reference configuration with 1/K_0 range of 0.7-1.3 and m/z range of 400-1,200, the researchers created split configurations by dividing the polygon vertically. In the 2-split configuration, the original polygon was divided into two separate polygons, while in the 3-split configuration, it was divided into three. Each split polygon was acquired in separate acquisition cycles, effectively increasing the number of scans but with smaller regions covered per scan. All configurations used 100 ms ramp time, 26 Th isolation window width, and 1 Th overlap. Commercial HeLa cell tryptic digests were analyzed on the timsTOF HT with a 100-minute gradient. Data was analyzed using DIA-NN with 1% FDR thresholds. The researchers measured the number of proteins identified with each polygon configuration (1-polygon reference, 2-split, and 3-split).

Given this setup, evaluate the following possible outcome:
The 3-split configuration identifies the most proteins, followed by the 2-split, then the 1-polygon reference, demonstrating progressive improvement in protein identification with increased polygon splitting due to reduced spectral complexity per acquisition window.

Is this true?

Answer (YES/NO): NO